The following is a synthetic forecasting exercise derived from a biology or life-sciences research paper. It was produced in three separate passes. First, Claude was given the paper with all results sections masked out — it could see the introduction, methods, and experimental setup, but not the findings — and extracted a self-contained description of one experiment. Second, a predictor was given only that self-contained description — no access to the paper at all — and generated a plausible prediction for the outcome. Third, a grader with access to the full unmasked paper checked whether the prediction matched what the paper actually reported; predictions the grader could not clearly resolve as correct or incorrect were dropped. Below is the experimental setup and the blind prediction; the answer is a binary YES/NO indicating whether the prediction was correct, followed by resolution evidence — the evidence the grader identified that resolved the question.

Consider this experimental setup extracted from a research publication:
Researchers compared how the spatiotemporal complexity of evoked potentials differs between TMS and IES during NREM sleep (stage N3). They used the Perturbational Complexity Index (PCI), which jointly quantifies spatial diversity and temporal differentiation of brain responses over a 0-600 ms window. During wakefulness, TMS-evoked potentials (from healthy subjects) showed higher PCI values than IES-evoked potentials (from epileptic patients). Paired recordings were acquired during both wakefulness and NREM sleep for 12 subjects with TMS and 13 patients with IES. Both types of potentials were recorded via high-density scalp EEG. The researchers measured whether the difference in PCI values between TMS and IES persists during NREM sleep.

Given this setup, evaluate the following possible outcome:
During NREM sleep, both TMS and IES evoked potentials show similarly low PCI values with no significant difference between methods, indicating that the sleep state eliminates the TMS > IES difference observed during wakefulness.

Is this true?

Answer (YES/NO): YES